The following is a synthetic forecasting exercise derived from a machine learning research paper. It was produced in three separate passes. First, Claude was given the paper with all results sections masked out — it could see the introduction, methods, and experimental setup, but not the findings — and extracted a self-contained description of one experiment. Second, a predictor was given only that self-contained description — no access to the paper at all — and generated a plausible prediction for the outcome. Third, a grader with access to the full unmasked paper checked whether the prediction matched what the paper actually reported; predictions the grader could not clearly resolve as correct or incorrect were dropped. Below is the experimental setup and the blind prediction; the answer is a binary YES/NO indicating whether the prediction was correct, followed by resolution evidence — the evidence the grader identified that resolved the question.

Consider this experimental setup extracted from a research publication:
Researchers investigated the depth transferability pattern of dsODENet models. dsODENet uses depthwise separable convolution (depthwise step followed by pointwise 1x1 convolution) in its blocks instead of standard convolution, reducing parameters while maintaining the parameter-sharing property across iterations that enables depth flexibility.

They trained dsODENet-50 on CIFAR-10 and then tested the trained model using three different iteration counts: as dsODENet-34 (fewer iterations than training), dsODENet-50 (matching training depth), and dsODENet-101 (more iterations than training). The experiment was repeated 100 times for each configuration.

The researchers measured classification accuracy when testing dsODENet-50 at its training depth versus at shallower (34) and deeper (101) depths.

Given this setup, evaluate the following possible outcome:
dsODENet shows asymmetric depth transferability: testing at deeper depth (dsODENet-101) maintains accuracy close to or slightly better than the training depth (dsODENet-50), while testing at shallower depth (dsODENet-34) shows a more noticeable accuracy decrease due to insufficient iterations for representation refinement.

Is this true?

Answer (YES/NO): NO